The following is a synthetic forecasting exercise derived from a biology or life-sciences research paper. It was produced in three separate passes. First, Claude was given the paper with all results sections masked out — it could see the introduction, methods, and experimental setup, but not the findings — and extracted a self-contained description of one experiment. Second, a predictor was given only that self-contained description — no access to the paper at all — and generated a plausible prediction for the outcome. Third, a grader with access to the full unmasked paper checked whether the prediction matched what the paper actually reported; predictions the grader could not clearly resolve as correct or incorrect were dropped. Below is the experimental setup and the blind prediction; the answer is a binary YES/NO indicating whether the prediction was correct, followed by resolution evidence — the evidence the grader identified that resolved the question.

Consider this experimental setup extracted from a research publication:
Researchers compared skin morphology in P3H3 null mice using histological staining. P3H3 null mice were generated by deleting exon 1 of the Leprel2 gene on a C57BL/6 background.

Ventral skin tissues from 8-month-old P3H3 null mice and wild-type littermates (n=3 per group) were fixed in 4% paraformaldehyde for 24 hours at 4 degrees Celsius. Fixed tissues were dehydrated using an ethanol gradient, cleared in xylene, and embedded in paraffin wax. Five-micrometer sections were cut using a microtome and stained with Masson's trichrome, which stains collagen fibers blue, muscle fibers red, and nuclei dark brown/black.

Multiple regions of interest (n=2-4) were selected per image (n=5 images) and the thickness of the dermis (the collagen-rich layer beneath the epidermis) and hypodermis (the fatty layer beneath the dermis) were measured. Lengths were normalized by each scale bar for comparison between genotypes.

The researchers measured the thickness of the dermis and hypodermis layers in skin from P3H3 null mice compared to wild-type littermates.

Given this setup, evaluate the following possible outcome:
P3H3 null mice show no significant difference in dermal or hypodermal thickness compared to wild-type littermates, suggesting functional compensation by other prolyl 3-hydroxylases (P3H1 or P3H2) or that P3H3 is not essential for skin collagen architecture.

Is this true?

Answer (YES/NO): NO